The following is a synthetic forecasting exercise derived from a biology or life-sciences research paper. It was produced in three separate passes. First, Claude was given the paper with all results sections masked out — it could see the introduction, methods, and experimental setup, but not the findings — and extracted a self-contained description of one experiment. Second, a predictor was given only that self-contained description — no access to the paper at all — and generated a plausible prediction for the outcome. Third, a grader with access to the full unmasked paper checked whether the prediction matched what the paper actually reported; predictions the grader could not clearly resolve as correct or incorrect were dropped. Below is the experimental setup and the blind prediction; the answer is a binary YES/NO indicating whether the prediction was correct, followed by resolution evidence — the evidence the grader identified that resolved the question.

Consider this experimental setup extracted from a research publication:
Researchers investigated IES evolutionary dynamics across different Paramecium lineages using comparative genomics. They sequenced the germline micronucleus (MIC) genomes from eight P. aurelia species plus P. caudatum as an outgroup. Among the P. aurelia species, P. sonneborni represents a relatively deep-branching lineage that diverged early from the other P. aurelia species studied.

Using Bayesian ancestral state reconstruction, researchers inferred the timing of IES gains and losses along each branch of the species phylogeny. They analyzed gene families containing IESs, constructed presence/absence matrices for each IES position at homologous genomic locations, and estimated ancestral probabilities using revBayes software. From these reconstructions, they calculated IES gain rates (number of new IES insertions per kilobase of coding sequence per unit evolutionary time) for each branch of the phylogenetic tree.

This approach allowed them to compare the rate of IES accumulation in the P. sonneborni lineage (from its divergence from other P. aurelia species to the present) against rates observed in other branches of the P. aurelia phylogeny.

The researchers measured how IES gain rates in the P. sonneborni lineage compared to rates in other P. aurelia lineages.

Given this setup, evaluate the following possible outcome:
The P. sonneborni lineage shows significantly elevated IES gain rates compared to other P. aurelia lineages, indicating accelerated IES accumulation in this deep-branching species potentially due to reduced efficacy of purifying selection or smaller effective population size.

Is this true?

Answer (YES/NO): NO